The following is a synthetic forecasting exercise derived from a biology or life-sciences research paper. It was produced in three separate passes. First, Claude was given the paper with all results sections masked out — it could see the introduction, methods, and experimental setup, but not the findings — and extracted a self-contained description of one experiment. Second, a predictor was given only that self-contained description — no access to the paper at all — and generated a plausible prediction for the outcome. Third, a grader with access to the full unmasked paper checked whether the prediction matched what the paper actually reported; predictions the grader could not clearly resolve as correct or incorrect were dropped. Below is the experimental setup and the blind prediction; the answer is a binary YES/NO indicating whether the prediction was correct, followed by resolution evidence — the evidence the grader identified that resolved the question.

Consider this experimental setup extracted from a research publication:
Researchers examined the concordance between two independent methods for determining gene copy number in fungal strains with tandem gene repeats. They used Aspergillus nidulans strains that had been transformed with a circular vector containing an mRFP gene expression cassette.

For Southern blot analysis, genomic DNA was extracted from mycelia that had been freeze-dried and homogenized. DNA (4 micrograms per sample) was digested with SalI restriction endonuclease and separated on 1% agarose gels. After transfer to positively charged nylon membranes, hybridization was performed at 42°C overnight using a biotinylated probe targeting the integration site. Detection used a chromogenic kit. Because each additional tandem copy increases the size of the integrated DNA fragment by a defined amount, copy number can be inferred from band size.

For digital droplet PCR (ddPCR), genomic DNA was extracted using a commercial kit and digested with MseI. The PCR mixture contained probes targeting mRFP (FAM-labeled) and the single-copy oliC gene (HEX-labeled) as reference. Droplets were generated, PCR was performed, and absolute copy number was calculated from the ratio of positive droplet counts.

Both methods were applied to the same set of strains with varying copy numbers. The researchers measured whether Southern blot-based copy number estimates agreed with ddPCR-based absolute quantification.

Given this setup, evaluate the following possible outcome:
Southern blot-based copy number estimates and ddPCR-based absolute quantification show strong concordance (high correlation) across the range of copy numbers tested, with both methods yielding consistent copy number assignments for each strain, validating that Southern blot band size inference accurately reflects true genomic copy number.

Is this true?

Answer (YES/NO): NO